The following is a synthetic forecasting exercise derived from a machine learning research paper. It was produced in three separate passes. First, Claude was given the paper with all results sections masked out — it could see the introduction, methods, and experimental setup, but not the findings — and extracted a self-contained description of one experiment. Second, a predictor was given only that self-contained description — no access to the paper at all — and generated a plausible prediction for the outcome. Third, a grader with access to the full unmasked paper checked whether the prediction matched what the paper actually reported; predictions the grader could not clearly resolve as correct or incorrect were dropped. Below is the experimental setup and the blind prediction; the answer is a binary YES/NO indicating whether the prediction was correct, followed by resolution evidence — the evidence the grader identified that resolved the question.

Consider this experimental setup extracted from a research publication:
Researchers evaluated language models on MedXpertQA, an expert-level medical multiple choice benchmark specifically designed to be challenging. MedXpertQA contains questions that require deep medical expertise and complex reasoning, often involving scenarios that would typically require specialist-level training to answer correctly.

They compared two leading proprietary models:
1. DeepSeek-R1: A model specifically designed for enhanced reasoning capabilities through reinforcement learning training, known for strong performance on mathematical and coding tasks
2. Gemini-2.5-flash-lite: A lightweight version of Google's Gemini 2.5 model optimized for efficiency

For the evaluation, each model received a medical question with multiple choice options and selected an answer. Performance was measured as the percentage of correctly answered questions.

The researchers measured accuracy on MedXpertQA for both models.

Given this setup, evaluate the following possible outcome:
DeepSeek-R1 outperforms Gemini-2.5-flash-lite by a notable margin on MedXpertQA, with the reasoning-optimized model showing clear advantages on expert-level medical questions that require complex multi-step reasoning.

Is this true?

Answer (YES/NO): NO